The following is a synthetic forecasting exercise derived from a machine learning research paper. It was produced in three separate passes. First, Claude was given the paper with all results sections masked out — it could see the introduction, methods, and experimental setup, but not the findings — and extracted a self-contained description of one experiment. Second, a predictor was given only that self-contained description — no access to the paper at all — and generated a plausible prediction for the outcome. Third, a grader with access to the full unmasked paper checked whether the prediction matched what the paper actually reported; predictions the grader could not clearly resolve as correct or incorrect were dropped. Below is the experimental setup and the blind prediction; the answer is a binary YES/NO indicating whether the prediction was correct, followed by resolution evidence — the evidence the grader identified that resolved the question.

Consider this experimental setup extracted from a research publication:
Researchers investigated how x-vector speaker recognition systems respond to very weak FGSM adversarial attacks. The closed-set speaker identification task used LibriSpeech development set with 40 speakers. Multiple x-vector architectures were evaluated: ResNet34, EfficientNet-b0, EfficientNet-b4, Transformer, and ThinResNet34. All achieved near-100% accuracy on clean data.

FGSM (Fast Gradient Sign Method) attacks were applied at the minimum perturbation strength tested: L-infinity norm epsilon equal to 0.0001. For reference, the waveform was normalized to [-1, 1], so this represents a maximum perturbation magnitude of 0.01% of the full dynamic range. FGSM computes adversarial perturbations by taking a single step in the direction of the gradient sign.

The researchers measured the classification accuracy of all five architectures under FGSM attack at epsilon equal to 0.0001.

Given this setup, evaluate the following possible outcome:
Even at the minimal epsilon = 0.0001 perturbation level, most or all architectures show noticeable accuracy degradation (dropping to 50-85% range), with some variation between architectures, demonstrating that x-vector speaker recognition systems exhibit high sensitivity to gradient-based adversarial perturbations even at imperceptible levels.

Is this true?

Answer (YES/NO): NO